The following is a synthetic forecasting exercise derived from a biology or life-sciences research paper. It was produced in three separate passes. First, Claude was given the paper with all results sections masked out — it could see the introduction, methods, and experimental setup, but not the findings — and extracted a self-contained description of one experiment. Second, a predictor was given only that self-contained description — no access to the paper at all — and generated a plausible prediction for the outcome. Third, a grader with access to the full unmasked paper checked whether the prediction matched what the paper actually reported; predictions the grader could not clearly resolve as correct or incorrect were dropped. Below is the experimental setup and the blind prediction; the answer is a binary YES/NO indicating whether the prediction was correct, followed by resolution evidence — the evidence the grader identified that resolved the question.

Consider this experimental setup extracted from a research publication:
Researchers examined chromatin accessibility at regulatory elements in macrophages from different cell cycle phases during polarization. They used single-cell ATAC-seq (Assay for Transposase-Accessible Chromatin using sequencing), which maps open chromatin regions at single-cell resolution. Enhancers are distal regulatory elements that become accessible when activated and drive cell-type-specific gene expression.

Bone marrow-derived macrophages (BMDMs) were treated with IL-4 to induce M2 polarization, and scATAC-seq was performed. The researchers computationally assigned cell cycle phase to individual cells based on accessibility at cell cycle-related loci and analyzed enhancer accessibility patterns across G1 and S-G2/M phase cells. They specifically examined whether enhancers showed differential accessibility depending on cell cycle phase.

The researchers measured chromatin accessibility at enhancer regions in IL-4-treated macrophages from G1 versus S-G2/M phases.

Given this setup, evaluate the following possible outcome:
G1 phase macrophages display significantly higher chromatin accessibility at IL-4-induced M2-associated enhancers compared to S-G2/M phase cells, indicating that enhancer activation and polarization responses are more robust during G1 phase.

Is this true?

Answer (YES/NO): YES